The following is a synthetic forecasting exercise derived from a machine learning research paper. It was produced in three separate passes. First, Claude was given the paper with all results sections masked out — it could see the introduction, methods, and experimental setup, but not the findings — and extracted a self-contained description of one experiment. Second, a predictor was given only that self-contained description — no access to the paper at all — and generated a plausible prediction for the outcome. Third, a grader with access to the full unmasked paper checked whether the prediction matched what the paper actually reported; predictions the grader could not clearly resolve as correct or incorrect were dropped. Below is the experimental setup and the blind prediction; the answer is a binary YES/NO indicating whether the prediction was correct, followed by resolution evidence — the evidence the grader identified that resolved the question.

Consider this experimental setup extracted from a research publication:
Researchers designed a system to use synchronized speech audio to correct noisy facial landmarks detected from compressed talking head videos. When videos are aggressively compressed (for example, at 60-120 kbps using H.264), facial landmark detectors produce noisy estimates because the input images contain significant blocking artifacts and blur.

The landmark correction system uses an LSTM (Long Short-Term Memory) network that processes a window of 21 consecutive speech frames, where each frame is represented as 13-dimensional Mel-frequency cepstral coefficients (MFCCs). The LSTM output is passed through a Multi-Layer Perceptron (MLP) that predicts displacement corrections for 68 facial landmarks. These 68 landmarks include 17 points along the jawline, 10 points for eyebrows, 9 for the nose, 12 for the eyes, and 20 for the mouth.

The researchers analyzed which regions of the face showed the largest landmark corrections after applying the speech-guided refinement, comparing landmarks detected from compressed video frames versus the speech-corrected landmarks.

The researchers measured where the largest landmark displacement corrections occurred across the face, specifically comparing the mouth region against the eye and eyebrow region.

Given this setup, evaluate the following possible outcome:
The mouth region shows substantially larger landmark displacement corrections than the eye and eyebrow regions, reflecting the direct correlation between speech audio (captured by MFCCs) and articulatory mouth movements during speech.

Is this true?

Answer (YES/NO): YES